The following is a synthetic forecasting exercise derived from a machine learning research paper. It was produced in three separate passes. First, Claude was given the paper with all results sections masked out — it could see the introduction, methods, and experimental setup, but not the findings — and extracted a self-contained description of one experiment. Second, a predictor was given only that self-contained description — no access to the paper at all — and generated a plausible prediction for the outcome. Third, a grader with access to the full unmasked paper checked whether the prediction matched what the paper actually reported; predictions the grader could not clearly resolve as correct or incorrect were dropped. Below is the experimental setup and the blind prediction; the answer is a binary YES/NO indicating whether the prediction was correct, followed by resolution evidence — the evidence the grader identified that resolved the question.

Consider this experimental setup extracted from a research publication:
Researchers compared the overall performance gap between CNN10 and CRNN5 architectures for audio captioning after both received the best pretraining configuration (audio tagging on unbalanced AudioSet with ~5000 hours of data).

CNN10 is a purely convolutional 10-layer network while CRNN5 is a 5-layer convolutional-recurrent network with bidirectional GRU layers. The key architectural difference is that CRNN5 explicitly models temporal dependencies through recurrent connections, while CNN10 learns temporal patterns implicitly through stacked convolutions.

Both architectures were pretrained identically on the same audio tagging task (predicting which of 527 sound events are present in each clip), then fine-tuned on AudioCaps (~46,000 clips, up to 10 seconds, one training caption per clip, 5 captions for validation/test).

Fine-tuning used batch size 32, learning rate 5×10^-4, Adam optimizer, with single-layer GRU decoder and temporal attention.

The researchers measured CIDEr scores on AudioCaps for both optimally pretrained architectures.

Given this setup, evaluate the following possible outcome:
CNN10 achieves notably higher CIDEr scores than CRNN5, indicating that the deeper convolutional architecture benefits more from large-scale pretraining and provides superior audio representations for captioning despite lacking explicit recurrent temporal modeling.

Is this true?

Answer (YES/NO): YES